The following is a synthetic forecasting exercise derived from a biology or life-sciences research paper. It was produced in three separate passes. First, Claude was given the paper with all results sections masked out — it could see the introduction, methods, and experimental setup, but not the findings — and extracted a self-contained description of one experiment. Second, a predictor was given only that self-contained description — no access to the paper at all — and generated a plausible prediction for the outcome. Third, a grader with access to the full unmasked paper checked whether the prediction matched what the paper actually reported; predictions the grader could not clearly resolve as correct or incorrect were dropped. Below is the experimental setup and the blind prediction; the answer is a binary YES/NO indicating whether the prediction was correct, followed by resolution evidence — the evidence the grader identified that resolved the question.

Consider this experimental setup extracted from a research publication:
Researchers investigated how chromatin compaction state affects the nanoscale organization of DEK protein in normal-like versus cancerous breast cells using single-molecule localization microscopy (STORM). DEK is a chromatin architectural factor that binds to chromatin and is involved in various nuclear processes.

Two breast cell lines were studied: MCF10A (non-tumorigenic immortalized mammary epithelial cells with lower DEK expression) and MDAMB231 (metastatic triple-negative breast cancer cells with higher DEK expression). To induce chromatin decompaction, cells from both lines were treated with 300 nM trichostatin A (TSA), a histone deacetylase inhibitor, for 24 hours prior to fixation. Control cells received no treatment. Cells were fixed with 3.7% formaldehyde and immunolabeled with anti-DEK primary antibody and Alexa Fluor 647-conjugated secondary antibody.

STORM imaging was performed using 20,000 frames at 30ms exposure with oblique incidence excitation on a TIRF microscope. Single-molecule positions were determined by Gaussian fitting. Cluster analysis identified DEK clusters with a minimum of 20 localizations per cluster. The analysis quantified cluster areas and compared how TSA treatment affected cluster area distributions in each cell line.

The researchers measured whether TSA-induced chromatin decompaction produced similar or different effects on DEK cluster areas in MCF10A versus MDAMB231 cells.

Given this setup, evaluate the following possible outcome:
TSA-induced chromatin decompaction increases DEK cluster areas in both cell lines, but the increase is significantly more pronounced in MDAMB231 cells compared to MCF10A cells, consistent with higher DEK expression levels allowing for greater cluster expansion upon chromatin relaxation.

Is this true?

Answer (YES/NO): NO